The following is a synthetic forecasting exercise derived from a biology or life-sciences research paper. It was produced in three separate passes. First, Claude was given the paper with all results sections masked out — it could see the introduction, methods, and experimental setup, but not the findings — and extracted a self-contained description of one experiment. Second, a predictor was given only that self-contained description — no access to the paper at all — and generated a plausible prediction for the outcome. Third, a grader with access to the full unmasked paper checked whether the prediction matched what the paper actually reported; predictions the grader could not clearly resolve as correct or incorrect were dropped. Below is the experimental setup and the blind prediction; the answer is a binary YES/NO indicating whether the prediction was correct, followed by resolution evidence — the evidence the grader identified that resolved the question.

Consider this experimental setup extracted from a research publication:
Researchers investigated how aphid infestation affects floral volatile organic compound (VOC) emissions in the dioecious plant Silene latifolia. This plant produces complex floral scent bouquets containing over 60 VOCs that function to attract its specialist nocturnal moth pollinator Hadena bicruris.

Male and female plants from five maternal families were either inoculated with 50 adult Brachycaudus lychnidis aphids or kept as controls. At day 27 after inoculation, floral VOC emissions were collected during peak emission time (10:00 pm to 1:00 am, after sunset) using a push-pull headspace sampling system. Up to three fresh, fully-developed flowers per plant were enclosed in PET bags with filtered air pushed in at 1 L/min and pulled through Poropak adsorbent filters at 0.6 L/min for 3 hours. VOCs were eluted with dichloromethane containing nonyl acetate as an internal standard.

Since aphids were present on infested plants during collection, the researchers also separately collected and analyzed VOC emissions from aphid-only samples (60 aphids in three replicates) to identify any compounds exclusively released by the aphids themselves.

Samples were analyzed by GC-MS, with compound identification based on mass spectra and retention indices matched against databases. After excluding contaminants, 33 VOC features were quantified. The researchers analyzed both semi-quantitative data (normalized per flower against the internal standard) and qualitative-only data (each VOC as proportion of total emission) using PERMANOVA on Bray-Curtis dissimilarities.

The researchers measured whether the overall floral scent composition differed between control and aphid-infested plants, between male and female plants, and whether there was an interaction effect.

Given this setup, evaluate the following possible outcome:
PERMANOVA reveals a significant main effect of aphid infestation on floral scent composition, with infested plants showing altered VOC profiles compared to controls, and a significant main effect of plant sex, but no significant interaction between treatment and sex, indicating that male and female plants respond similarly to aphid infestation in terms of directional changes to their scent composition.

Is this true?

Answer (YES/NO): NO